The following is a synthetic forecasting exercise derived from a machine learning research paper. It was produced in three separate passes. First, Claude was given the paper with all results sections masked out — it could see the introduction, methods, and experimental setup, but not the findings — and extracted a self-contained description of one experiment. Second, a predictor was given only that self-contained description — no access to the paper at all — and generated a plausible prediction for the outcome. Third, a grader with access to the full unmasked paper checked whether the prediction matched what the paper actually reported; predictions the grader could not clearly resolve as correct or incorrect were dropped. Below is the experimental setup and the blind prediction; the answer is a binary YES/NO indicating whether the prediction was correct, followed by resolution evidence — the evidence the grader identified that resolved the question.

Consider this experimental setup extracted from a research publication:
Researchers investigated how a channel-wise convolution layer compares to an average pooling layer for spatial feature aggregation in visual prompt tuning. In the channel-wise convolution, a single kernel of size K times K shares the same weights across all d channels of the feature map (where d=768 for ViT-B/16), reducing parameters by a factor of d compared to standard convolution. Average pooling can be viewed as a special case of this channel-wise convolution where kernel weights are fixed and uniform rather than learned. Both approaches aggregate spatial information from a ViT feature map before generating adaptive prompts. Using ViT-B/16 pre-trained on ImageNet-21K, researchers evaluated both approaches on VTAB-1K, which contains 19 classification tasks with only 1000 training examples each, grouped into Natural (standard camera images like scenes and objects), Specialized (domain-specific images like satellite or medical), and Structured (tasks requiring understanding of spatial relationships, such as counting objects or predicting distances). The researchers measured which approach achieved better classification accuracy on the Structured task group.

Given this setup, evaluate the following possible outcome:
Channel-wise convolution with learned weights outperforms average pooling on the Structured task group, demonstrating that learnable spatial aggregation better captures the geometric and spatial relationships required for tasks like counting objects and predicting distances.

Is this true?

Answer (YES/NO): YES